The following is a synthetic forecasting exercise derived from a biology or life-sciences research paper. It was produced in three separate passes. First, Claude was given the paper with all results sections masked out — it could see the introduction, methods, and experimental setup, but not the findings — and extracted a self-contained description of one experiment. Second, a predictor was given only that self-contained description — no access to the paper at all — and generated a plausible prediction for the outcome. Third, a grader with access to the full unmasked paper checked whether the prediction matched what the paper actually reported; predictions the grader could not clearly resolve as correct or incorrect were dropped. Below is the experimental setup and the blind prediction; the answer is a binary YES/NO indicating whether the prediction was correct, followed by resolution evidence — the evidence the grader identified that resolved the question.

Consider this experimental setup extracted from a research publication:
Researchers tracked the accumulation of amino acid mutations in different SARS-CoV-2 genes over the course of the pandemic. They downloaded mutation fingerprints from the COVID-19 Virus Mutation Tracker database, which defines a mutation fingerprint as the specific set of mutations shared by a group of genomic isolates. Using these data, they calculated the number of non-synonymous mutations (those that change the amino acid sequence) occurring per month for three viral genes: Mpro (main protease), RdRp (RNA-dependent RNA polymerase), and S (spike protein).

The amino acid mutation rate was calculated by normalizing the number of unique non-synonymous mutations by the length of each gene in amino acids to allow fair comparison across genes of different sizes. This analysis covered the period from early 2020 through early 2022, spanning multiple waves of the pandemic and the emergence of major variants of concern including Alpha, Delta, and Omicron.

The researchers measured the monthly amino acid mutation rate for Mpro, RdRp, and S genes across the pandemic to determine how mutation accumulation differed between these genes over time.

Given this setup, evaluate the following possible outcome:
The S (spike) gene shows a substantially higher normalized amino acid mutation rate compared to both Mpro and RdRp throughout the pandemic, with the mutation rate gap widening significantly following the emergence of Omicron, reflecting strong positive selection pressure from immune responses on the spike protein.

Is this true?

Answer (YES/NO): YES